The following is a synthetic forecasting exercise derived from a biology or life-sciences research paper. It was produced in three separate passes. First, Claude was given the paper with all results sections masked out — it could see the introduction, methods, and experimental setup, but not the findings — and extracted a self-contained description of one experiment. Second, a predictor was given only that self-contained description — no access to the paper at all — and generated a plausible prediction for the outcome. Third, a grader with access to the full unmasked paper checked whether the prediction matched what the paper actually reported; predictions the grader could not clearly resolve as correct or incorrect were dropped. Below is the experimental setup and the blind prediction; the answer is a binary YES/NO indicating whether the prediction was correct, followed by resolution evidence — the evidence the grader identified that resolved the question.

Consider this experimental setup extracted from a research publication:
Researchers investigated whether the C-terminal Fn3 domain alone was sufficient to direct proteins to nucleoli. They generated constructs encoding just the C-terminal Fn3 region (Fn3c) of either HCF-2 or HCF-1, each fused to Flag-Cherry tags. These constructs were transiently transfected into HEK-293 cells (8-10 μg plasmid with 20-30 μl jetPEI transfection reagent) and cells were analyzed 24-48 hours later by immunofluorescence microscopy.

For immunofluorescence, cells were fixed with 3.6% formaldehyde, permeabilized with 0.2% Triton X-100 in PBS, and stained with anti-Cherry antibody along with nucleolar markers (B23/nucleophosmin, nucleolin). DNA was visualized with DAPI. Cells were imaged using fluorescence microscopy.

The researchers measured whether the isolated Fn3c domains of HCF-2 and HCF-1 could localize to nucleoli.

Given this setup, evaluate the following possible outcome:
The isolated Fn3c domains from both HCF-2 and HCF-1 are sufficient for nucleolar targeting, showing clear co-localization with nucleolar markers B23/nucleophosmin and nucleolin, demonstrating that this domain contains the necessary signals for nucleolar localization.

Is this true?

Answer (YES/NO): NO